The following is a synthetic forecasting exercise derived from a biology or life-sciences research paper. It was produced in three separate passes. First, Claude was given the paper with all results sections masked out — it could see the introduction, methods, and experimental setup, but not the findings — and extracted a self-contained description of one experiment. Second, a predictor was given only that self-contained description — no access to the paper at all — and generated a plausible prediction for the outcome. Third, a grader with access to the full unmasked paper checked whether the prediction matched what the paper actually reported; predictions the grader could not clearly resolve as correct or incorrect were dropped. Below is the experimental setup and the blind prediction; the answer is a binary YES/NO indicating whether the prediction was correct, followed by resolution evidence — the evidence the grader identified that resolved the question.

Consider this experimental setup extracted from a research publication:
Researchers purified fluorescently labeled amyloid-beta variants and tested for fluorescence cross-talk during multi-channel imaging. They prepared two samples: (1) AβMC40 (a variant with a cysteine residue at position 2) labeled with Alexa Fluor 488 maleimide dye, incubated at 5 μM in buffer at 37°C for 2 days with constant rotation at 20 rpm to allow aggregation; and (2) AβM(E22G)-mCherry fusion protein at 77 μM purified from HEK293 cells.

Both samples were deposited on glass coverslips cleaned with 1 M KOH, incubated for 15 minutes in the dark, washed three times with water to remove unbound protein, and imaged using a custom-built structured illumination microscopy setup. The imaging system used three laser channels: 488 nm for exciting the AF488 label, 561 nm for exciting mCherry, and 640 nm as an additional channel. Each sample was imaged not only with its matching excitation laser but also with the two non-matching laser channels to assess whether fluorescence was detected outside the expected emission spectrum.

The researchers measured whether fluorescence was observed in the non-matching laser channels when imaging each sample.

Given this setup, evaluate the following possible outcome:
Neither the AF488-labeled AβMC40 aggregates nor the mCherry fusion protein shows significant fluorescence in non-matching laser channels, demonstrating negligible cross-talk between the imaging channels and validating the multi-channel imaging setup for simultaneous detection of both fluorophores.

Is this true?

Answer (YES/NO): YES